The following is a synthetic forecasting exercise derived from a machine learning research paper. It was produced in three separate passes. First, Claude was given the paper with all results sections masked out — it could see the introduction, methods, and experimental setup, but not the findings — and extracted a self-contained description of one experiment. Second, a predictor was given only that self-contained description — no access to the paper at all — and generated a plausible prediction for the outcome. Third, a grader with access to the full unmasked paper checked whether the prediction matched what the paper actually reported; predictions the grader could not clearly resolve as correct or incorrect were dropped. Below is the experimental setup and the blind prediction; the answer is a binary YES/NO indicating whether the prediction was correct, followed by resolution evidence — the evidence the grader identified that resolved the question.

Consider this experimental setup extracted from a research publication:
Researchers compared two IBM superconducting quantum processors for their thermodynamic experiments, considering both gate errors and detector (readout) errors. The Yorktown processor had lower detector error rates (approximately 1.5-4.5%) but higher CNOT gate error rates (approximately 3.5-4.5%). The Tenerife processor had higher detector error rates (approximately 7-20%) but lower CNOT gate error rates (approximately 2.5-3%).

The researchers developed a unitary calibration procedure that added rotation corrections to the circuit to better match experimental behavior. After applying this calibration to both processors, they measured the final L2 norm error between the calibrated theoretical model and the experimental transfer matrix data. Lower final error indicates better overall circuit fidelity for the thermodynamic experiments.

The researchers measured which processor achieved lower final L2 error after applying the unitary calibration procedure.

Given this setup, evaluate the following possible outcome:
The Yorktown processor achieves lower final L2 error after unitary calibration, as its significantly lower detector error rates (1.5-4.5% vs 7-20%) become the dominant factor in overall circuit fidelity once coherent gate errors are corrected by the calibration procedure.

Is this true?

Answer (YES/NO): NO